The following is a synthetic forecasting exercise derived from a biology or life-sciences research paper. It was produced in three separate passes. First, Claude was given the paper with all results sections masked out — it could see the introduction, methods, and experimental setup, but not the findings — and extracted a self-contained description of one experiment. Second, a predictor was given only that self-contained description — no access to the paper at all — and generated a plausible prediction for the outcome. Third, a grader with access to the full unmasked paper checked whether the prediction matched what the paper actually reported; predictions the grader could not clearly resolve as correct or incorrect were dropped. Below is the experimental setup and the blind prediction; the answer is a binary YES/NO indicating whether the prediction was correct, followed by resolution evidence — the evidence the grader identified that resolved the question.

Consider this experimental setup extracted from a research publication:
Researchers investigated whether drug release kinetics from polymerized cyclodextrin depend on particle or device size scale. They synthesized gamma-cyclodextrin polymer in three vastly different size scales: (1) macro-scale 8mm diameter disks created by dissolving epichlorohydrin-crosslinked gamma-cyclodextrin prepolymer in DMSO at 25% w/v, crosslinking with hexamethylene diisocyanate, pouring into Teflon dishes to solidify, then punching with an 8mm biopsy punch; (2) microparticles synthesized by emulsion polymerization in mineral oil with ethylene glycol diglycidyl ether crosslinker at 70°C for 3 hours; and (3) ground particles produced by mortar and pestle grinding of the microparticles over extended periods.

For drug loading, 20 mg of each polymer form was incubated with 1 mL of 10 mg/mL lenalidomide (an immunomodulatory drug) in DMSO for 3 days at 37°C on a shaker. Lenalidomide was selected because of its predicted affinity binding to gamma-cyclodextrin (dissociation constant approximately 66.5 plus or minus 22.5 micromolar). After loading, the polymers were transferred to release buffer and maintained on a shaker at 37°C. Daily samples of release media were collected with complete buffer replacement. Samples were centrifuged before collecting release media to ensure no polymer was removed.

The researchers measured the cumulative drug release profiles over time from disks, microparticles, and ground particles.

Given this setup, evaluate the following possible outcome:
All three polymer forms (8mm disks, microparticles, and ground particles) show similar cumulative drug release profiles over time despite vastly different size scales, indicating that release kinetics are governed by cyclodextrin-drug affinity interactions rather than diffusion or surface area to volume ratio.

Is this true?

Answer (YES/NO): NO